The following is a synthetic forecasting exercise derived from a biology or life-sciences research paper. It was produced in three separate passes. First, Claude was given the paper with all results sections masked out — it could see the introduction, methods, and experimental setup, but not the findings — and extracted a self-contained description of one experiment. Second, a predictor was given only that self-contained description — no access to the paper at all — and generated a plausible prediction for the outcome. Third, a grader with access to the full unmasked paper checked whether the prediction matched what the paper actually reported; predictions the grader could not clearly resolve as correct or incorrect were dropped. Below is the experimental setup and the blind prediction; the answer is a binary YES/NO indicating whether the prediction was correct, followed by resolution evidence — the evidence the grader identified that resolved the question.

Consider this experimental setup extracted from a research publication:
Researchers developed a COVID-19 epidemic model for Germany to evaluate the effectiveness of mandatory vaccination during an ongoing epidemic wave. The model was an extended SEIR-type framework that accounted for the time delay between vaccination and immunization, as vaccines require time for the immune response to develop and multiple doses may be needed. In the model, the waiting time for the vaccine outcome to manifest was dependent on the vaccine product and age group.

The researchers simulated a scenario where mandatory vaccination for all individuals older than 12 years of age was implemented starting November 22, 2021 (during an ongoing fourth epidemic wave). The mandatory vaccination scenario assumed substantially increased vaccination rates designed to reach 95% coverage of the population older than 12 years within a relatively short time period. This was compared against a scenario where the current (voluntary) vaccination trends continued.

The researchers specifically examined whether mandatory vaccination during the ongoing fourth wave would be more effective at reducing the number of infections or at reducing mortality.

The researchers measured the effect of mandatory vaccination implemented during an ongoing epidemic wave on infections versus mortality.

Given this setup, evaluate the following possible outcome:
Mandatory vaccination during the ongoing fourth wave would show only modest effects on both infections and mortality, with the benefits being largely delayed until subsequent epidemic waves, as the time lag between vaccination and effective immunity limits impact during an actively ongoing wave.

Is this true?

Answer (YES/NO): NO